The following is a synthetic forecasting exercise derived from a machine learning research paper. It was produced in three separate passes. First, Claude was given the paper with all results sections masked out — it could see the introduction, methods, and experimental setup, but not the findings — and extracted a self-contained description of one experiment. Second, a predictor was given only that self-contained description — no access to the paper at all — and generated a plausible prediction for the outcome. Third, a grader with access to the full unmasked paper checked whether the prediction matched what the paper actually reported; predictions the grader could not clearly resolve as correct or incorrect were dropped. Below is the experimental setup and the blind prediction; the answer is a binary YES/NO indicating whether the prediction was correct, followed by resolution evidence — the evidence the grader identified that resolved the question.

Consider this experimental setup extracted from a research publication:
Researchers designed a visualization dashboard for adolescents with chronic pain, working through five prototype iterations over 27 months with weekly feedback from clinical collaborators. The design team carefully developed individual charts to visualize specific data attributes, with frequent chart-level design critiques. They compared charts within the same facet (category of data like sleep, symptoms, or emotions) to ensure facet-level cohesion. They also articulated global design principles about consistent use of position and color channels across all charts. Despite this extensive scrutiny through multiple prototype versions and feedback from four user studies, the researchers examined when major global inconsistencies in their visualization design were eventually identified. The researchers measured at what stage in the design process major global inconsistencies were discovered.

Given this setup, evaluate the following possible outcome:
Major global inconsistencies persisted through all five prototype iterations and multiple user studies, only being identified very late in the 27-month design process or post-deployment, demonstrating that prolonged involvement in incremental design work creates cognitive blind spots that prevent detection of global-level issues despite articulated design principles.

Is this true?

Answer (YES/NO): YES